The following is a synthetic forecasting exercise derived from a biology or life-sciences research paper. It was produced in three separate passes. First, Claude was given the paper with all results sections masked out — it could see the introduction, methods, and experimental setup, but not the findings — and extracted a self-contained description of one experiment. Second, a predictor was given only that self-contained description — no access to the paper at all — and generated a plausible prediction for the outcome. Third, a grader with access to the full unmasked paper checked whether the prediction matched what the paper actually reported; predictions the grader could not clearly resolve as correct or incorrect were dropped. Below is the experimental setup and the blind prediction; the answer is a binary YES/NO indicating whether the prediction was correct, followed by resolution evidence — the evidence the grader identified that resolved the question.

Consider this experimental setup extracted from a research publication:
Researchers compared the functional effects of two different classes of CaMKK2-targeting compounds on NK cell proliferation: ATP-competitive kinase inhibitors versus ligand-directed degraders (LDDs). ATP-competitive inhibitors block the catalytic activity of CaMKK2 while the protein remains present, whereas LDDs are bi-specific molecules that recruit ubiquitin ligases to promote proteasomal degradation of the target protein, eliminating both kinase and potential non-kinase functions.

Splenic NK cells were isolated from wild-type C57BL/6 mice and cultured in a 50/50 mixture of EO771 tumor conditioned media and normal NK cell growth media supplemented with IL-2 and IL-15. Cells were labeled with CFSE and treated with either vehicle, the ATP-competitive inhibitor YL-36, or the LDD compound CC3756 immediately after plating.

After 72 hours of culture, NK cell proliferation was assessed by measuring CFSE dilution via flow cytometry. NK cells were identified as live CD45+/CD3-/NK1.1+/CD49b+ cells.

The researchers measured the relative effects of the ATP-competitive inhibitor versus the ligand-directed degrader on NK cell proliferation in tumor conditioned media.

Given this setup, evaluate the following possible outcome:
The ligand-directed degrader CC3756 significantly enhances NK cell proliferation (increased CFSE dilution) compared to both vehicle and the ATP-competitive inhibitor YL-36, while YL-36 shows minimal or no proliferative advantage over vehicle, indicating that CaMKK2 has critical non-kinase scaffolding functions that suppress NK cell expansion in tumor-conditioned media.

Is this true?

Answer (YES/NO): NO